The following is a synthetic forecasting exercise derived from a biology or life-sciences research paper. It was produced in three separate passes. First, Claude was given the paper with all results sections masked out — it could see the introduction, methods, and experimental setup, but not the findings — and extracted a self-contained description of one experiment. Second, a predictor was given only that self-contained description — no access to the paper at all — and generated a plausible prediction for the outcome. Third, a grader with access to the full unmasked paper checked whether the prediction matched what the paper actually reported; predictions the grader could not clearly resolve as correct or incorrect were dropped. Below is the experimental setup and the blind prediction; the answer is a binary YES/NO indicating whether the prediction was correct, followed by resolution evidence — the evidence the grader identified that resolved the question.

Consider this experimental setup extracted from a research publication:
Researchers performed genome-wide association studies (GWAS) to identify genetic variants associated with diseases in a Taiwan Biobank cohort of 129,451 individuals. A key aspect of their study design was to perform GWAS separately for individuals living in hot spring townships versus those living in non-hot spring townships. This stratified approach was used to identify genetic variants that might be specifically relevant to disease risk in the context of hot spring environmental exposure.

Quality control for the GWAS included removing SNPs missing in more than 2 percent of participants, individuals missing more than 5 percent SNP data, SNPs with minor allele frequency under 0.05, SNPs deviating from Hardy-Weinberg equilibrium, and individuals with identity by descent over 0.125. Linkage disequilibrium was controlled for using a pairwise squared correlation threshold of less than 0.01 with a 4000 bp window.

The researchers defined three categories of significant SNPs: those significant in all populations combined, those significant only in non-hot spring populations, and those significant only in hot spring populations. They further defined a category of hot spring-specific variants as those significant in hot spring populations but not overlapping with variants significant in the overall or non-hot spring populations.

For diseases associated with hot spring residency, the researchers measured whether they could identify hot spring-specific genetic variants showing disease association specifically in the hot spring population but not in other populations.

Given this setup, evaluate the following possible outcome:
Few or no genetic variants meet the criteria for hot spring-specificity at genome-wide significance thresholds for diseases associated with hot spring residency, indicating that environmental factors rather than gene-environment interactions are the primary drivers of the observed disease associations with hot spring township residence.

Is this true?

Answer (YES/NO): NO